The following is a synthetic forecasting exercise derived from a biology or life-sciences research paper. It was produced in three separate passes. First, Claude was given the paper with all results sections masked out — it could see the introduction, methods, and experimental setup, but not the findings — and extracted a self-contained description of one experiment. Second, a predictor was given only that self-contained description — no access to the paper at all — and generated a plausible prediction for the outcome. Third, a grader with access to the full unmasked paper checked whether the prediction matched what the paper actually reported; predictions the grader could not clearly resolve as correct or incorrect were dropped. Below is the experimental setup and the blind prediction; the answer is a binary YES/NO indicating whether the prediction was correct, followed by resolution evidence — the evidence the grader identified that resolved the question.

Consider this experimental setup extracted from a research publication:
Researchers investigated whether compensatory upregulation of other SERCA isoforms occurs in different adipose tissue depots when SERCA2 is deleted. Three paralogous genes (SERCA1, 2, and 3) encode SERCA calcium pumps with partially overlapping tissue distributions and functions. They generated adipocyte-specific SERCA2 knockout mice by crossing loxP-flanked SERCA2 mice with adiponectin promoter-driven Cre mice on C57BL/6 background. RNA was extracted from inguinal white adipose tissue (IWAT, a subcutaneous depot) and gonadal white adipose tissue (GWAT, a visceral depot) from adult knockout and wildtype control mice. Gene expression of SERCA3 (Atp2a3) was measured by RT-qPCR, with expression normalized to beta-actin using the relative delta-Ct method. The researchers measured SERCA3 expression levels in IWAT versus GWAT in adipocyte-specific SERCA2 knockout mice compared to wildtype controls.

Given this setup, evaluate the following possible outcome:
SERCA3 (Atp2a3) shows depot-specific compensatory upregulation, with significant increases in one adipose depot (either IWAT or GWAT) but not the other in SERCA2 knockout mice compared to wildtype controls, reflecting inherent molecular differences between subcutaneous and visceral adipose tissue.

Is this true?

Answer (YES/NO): NO